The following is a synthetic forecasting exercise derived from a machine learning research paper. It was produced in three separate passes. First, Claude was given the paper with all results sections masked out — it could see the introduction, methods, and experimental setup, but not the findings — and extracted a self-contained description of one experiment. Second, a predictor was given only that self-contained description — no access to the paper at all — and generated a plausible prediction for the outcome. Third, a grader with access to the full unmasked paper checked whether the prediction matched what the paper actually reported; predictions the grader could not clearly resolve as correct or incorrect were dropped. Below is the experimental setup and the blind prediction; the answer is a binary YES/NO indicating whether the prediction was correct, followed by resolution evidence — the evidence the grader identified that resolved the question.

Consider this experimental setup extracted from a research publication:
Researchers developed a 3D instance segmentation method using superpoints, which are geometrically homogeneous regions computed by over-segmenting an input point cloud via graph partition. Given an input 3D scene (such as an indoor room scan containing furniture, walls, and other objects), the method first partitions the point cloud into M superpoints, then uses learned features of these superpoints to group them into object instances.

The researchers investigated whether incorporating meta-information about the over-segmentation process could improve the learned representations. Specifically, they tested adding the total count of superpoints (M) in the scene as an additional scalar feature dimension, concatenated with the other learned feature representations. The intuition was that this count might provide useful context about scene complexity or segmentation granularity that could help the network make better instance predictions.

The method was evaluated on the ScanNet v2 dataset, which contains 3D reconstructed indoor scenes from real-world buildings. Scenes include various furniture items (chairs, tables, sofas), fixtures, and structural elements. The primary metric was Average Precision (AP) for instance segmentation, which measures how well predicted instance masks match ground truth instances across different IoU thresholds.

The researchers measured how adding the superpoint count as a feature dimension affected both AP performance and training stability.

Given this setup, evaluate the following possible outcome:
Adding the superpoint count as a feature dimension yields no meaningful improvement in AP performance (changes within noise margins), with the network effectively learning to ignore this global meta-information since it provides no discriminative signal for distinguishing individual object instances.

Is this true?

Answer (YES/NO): YES